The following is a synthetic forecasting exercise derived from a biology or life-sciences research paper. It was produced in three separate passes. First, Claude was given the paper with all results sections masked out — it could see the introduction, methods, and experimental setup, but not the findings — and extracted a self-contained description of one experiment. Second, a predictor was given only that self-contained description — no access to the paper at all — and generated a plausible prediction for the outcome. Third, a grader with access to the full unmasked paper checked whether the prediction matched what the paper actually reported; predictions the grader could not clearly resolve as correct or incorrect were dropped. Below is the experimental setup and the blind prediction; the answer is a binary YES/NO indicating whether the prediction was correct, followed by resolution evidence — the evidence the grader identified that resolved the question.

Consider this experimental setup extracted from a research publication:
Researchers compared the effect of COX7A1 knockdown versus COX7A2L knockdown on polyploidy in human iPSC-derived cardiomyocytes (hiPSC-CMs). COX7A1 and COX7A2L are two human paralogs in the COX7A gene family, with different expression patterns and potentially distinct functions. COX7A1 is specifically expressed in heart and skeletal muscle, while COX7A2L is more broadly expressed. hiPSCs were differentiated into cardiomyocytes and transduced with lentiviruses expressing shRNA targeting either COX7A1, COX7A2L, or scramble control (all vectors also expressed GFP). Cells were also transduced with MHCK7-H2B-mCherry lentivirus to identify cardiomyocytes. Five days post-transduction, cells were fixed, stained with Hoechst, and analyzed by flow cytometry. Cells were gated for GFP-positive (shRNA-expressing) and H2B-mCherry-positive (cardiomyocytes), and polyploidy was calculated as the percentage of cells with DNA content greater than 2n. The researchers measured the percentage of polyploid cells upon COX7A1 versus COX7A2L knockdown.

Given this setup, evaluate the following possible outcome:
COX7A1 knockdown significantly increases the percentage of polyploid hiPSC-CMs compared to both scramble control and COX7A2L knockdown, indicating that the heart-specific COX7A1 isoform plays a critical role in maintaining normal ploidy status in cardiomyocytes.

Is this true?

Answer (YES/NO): YES